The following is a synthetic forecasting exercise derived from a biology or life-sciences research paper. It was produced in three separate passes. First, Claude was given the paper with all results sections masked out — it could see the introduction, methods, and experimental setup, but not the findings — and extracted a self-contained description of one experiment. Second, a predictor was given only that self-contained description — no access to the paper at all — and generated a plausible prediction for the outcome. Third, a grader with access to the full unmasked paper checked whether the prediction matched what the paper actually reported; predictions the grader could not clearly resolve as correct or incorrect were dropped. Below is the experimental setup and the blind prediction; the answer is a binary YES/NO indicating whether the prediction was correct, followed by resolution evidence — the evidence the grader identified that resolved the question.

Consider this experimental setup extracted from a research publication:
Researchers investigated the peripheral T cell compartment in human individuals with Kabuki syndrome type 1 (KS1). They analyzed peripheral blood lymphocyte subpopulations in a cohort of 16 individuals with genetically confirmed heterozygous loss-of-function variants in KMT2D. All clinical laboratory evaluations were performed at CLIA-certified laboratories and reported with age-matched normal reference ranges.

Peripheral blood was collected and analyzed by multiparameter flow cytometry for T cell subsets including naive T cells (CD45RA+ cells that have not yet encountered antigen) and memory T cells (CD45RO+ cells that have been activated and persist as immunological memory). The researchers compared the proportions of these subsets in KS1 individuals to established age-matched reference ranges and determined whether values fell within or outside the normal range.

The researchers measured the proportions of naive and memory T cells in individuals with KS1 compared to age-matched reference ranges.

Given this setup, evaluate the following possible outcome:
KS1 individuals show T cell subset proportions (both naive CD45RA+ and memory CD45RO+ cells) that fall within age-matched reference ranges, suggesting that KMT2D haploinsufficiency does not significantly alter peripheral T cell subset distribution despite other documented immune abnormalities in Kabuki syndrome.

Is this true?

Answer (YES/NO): NO